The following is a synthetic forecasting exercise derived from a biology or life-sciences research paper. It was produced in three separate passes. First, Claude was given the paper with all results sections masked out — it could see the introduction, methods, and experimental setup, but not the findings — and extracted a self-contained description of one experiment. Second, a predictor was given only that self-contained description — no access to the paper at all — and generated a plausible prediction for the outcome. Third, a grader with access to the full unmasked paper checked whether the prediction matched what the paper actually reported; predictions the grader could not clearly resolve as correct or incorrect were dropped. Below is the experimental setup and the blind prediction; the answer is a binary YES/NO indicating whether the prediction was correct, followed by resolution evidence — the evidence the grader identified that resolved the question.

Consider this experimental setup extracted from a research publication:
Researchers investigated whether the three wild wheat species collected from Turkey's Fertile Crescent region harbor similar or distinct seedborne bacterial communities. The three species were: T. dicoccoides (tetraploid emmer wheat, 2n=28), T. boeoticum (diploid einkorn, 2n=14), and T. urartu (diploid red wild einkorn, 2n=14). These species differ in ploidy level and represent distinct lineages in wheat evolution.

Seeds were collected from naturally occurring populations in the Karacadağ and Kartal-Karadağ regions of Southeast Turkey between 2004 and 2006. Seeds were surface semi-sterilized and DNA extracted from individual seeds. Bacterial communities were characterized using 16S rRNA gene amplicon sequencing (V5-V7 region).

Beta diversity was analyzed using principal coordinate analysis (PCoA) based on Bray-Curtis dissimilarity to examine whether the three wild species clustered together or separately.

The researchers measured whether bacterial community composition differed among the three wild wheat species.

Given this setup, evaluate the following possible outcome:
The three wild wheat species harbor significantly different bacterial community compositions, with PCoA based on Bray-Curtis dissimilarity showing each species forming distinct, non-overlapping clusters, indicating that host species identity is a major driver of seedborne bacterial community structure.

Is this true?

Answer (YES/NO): NO